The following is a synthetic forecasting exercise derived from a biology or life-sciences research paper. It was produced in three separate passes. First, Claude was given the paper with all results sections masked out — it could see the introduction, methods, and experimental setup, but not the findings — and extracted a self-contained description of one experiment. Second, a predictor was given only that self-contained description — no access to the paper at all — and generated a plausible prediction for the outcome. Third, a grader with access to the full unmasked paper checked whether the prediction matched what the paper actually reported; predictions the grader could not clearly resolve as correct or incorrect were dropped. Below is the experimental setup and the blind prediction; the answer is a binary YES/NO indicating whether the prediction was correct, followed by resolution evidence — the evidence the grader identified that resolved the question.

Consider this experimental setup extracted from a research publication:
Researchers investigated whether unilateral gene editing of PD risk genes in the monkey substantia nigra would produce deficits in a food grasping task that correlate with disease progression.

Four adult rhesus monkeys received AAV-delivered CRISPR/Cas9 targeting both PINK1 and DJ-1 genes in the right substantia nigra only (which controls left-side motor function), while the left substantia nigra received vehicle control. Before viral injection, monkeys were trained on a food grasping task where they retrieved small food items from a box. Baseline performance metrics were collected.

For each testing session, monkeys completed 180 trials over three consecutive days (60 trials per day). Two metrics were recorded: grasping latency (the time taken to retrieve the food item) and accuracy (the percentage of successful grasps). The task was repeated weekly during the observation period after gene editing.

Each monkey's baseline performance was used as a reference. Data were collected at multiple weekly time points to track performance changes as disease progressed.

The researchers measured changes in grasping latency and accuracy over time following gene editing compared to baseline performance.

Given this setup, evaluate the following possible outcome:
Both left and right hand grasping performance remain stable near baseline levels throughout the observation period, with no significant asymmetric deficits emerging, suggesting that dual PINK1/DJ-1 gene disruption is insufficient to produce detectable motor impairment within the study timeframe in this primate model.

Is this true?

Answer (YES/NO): NO